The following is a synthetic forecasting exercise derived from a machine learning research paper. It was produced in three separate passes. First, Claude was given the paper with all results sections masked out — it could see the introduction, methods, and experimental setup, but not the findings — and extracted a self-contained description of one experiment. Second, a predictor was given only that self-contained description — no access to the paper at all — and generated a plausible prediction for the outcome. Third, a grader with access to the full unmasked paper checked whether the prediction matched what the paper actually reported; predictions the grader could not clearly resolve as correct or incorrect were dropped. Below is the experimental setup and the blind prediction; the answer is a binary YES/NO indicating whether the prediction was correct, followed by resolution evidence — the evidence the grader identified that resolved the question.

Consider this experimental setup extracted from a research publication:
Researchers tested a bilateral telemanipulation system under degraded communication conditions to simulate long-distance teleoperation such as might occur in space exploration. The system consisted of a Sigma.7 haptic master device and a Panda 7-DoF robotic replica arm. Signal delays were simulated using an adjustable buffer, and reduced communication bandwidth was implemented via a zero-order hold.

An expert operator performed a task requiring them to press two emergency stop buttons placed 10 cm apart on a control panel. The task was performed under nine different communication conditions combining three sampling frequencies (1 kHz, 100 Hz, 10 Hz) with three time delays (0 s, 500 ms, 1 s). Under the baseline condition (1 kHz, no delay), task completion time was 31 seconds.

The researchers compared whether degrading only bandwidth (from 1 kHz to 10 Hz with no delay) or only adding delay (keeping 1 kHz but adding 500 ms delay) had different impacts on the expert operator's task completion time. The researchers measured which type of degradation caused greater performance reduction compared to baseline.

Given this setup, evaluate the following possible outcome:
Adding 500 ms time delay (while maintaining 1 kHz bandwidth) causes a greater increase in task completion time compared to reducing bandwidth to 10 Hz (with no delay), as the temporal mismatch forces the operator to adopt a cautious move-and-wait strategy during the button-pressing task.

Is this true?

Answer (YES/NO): YES